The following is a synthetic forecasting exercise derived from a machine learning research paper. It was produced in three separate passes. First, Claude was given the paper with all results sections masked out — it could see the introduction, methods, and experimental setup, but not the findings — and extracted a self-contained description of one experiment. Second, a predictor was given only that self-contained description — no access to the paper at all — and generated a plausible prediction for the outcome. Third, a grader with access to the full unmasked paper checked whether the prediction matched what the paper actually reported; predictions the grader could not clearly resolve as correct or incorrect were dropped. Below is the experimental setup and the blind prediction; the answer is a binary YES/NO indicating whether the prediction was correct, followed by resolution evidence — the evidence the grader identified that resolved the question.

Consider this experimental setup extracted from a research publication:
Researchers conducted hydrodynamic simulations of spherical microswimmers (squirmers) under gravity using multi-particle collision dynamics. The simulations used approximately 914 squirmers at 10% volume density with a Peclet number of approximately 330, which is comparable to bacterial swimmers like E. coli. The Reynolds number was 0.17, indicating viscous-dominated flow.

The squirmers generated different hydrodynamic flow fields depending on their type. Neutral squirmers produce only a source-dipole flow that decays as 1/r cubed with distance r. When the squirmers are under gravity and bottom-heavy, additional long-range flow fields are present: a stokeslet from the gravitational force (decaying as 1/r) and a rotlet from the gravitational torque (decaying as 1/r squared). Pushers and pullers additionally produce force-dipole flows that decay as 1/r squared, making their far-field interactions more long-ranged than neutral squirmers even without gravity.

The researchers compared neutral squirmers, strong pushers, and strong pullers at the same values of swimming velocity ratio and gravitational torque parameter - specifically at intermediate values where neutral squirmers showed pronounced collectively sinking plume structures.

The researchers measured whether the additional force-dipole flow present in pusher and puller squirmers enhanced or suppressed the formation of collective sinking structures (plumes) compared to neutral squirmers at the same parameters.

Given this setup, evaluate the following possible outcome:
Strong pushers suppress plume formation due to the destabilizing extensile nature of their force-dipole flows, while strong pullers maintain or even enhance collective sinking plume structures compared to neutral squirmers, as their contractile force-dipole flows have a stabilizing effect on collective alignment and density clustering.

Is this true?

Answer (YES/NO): NO